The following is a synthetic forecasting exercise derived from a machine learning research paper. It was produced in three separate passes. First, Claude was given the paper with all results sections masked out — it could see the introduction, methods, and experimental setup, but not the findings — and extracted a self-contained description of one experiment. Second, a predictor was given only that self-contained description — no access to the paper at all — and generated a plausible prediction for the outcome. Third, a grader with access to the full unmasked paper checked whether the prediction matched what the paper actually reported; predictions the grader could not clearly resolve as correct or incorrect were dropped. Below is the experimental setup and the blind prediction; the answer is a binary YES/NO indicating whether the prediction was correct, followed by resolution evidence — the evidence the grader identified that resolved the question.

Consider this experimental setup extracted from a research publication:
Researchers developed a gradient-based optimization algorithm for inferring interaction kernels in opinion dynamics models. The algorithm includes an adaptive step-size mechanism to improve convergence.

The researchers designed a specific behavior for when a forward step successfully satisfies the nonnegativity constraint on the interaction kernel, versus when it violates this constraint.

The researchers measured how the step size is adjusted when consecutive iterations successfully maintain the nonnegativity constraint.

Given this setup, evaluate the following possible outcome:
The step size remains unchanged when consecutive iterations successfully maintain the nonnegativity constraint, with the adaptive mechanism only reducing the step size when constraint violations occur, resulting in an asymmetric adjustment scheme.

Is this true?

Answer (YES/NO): NO